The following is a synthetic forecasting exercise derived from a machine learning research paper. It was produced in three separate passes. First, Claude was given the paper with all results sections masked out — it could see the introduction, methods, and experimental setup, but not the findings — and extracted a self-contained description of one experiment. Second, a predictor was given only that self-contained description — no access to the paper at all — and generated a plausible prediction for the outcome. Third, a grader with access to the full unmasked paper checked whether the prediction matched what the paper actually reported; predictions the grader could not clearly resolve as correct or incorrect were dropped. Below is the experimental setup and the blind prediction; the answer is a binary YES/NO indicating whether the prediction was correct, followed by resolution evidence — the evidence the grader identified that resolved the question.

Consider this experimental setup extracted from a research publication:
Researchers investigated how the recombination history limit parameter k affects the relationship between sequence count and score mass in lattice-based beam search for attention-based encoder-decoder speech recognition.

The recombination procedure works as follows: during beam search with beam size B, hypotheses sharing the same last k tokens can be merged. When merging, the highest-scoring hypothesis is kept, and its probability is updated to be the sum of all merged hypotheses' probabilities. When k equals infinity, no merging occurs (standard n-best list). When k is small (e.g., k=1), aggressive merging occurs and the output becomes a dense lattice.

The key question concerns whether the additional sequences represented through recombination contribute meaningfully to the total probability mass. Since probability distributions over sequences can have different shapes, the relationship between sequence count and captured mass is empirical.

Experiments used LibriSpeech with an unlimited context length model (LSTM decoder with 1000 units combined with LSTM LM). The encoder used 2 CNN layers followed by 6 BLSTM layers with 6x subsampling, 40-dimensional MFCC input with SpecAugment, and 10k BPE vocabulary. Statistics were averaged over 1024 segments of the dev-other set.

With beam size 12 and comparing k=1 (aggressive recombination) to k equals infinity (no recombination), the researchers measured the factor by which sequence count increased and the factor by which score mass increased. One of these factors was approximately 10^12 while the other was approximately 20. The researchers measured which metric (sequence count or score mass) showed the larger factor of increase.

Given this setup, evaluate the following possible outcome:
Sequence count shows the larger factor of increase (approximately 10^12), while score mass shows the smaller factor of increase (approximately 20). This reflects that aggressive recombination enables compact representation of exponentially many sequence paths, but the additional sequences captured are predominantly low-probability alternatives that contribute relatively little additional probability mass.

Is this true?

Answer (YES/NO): YES